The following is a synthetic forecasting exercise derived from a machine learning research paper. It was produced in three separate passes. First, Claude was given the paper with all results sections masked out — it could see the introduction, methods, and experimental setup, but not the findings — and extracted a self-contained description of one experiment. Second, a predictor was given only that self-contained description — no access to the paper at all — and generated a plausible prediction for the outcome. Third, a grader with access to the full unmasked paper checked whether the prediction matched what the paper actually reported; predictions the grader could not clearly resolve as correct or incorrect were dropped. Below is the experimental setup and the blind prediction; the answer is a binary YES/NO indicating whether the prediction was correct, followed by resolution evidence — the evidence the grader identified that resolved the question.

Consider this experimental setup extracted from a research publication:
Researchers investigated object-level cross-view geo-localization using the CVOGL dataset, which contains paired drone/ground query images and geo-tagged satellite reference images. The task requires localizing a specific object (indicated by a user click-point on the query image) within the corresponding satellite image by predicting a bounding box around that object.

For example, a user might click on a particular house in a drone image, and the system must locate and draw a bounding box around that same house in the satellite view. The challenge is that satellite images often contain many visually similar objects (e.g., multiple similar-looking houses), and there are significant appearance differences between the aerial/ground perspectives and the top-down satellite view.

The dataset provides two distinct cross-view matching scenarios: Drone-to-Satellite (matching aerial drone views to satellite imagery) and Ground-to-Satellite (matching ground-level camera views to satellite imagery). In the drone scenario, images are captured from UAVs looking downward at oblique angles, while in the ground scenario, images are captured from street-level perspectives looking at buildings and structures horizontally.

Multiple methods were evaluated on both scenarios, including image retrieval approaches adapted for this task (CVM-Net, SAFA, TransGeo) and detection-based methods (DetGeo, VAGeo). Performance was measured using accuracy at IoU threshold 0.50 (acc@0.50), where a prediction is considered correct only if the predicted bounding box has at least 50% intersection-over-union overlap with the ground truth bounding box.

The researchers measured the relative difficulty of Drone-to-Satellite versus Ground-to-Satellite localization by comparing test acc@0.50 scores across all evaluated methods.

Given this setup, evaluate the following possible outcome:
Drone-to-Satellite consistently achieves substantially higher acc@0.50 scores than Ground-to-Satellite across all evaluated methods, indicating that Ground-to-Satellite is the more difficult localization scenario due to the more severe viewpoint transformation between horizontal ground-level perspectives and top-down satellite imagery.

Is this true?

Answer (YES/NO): YES